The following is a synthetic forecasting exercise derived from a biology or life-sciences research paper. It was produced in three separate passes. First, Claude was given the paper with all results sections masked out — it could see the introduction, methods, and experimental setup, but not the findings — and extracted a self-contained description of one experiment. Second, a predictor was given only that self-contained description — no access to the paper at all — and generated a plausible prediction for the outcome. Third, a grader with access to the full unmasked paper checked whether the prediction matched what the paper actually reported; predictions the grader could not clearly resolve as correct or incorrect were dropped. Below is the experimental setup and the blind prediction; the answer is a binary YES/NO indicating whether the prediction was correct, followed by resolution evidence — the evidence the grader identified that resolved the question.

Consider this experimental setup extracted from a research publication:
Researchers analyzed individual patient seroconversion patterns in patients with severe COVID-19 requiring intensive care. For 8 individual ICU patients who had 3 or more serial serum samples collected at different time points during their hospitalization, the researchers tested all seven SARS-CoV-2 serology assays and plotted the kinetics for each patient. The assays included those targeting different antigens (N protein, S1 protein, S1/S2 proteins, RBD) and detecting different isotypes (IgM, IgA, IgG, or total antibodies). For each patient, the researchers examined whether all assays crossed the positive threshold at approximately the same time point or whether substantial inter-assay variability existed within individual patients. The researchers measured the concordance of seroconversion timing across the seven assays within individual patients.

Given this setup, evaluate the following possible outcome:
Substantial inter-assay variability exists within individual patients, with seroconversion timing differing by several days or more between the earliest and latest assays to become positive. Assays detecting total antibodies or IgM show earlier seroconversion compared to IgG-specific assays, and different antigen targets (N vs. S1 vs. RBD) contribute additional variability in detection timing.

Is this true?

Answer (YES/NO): NO